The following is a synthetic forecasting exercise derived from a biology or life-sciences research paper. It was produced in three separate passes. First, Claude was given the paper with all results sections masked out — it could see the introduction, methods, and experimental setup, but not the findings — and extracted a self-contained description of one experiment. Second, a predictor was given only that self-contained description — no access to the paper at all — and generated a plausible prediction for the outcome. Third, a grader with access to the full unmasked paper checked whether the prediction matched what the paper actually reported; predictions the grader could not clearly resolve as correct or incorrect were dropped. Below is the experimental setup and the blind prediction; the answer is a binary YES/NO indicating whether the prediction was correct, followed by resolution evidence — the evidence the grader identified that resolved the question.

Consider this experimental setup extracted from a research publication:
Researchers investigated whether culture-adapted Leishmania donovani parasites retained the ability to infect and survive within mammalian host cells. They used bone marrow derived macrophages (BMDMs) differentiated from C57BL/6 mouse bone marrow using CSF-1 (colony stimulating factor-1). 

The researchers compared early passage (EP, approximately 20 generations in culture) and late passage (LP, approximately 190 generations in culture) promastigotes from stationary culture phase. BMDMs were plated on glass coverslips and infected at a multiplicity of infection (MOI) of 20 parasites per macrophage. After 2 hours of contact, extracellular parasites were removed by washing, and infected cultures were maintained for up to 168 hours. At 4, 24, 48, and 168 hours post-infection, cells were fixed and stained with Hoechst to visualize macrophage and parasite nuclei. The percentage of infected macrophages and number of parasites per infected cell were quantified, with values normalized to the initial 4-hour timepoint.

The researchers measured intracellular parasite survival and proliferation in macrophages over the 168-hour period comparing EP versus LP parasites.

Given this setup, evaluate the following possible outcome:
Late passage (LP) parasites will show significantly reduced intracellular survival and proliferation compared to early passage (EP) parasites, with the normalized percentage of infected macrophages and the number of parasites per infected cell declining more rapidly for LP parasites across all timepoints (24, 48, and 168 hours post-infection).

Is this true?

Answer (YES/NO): NO